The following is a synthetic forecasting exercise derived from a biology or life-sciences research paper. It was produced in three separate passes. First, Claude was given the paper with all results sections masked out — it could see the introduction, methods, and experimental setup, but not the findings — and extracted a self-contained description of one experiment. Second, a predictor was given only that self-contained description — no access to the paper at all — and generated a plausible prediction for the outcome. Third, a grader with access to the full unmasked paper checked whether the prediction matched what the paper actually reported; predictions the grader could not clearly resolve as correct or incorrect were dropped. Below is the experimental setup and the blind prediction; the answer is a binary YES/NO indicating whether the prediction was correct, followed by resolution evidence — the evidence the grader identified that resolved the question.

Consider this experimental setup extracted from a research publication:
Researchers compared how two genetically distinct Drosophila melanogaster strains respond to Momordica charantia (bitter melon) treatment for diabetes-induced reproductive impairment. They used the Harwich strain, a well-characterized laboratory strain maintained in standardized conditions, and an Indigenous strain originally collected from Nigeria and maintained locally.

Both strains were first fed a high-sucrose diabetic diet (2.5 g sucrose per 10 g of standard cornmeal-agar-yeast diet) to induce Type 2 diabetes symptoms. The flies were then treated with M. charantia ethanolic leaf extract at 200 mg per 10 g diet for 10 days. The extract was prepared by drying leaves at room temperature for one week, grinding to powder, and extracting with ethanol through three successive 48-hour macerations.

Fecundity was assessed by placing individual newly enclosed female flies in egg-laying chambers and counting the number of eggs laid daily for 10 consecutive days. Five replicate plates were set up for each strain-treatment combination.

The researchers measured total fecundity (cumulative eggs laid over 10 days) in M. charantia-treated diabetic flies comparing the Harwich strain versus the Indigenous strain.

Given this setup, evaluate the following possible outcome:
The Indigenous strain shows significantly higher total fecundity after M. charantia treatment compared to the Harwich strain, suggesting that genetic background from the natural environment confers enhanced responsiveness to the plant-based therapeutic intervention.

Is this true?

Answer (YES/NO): NO